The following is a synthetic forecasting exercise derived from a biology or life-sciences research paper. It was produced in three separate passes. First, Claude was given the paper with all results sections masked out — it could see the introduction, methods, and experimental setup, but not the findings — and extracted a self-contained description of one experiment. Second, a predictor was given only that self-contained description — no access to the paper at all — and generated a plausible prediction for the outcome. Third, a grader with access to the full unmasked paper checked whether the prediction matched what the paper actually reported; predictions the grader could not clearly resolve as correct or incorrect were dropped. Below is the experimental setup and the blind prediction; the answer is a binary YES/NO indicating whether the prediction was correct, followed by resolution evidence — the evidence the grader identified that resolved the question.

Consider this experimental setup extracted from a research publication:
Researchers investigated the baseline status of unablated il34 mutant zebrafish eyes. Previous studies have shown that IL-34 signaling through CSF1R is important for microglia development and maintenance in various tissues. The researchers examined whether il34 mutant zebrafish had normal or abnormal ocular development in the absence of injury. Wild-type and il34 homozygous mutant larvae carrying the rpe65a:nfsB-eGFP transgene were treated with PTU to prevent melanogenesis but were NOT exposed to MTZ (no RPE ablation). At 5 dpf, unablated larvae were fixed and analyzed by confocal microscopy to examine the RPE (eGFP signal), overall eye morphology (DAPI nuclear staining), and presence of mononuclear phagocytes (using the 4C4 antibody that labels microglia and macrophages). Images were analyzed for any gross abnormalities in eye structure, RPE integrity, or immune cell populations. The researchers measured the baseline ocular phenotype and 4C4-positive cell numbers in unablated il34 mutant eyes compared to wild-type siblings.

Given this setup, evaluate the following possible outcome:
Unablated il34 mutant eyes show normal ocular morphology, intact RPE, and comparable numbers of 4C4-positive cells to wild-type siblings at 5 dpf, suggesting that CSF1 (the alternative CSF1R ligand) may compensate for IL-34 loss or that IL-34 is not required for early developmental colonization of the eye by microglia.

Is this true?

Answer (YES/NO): NO